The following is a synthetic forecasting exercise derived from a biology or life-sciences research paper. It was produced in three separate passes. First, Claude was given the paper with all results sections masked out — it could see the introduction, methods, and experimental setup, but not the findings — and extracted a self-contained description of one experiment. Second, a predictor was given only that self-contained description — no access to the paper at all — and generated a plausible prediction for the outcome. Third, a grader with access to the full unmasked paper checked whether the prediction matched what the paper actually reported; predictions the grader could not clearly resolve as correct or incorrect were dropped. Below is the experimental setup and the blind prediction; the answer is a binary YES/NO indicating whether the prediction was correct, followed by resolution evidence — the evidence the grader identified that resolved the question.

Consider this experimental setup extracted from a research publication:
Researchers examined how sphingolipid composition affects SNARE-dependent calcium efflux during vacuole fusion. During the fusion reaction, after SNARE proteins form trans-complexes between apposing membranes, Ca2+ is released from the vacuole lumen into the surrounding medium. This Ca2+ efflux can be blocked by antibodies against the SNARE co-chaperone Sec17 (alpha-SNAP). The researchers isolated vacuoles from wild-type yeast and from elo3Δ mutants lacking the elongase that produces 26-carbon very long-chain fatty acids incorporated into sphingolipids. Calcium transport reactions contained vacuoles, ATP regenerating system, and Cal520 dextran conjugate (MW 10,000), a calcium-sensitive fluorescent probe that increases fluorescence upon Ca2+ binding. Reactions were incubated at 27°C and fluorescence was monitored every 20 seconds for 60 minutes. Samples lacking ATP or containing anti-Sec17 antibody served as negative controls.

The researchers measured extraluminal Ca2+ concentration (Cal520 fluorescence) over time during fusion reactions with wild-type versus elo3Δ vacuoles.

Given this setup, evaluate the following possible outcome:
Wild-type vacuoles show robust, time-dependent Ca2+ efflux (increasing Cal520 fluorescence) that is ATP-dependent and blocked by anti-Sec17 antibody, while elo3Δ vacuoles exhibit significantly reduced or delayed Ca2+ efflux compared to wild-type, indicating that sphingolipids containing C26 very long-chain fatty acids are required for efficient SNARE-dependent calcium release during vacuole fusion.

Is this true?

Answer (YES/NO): NO